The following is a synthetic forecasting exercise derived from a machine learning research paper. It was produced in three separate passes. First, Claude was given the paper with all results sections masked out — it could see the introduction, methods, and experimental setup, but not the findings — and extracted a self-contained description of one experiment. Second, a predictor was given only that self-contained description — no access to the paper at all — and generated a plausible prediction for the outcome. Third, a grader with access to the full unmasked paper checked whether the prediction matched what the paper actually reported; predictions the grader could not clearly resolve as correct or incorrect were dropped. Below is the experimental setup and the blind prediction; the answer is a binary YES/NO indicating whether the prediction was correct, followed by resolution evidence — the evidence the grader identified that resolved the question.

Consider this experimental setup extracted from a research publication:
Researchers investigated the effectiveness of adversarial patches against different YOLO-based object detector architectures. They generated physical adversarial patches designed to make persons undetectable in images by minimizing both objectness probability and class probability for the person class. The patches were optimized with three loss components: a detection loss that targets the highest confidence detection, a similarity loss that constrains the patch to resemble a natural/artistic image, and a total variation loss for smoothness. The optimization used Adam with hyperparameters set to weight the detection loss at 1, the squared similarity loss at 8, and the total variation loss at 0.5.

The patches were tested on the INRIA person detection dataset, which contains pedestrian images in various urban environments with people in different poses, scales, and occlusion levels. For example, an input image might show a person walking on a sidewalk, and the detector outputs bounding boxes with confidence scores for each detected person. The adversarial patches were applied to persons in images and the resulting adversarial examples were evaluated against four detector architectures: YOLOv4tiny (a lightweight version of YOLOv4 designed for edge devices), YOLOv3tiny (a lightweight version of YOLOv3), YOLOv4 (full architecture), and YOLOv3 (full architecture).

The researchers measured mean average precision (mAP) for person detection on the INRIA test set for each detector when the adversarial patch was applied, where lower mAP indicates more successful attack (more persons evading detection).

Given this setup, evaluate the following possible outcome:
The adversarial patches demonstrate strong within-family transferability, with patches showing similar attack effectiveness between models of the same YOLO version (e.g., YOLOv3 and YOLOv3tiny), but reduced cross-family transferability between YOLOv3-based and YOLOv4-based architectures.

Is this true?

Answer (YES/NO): NO